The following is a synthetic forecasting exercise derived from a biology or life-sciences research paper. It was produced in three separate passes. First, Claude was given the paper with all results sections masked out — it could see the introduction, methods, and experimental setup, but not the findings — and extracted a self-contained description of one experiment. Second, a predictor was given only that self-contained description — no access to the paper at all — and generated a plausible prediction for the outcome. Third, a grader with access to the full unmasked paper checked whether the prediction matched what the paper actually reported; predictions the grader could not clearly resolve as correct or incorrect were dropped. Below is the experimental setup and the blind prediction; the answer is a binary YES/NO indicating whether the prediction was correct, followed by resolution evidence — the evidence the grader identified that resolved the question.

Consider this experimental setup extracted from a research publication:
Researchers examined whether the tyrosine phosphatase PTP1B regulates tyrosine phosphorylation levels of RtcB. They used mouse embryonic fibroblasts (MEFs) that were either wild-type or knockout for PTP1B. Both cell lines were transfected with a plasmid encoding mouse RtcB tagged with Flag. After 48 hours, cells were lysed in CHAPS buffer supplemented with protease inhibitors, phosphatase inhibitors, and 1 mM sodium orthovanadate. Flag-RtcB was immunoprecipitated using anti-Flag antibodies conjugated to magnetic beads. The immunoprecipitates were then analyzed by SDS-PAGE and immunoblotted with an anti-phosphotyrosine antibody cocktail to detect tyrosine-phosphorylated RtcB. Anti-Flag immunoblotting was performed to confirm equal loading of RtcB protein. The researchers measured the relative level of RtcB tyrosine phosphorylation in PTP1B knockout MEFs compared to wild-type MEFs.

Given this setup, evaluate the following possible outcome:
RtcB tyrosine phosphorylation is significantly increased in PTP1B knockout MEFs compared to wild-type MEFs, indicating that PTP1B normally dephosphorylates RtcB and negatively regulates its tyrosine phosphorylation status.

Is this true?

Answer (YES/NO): YES